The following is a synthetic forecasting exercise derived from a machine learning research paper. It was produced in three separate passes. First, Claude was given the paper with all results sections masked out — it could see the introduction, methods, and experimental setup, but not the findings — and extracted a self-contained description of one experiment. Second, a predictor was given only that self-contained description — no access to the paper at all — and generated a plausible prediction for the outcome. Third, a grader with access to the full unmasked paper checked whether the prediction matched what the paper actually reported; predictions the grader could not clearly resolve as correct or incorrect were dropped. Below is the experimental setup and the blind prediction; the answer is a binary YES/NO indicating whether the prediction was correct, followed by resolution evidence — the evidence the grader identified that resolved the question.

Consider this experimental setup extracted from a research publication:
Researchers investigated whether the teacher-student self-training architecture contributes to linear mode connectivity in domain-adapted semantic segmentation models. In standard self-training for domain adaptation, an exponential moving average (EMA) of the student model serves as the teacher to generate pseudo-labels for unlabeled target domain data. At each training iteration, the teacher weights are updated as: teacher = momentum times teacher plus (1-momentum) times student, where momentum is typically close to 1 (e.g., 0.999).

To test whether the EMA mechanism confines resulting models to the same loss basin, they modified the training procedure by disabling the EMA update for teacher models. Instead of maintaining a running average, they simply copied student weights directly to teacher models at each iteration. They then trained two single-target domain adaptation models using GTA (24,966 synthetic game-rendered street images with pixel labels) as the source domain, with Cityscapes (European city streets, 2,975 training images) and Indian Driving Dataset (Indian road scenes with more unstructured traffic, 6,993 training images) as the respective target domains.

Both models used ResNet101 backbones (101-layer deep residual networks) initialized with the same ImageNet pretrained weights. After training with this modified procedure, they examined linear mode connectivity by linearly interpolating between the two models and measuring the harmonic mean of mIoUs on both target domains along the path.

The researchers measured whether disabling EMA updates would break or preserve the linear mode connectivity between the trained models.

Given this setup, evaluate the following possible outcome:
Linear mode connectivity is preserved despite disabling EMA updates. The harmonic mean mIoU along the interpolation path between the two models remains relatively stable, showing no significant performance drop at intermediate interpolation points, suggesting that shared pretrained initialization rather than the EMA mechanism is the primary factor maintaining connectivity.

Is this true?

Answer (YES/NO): YES